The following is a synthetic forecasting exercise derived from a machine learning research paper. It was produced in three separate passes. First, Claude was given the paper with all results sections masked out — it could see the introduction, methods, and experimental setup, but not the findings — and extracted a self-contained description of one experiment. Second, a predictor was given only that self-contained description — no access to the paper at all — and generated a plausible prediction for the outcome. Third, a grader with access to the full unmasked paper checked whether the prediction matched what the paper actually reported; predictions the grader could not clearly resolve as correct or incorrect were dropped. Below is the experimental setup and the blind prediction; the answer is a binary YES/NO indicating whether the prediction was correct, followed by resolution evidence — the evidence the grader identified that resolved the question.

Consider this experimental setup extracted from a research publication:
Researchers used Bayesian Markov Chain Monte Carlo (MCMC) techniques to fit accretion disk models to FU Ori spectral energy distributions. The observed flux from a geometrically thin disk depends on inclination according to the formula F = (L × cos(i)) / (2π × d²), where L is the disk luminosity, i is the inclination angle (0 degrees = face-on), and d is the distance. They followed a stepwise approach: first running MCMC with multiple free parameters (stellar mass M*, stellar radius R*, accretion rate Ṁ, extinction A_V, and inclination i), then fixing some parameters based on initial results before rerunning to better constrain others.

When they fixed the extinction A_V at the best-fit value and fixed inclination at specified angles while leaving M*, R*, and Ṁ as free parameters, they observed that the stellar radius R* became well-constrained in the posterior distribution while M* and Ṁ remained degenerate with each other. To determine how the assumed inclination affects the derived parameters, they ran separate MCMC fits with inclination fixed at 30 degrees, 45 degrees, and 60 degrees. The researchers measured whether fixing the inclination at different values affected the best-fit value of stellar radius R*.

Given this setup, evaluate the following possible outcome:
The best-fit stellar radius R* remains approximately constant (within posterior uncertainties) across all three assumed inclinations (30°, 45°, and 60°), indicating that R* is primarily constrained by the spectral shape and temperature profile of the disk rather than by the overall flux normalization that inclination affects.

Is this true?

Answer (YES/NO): NO